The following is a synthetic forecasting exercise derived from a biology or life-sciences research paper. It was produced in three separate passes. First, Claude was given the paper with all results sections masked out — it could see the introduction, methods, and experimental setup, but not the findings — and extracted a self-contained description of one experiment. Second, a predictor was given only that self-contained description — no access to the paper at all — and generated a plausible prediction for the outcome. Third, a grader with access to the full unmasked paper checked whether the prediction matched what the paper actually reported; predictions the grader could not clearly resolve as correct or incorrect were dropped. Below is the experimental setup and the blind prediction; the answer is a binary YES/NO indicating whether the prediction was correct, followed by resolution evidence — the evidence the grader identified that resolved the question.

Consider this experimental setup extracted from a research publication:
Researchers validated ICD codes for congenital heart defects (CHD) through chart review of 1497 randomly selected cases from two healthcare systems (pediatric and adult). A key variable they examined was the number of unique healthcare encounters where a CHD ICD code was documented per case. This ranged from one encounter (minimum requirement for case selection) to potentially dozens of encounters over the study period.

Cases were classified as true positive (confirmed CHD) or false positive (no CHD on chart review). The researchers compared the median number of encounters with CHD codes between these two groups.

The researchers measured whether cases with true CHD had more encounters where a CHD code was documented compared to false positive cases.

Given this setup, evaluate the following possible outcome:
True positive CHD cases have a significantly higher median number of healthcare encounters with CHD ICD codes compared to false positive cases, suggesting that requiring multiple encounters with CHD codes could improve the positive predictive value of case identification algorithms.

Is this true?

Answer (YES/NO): YES